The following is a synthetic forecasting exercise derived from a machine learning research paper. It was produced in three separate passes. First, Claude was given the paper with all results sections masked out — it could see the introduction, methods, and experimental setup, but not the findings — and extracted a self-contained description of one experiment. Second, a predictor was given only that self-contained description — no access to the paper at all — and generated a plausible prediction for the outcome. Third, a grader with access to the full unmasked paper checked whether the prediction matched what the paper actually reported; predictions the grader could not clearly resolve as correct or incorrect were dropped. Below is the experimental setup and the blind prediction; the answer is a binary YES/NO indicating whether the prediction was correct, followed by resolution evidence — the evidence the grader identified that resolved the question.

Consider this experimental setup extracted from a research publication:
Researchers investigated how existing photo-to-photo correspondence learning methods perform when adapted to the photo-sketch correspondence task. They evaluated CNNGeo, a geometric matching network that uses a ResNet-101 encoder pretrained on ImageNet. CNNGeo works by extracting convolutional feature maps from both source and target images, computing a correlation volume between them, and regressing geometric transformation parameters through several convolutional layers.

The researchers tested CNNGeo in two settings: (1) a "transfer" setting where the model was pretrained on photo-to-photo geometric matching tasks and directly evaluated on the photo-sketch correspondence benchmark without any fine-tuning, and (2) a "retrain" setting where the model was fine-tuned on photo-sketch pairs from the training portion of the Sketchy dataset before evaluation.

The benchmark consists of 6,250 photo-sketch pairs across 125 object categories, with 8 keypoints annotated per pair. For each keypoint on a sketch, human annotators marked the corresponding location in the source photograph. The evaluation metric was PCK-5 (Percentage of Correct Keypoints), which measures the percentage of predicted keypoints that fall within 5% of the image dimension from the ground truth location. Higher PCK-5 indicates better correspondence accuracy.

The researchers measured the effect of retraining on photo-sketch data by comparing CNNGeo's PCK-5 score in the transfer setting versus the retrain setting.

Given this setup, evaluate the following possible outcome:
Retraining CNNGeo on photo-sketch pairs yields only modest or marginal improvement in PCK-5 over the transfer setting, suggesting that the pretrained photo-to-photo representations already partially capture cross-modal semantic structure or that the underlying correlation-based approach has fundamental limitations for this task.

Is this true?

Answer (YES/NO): NO